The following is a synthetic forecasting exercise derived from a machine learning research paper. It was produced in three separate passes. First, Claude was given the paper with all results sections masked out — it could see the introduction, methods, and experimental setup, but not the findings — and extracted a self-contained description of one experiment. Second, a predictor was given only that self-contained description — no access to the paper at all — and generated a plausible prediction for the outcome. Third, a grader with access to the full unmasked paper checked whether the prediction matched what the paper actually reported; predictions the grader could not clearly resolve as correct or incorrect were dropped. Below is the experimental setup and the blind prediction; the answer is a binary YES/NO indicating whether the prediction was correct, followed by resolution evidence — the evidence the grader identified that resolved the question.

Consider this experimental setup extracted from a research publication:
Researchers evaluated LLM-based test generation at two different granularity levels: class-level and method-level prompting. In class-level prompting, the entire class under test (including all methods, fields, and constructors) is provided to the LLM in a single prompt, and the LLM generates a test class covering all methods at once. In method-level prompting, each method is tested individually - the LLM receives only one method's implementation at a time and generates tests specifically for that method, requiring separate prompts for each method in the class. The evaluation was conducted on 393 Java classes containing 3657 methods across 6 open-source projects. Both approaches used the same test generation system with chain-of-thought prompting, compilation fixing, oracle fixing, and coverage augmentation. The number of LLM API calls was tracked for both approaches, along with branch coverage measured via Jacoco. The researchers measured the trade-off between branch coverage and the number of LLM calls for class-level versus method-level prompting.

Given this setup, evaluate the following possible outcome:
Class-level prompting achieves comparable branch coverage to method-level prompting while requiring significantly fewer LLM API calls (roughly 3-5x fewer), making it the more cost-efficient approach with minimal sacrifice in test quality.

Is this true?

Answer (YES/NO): YES